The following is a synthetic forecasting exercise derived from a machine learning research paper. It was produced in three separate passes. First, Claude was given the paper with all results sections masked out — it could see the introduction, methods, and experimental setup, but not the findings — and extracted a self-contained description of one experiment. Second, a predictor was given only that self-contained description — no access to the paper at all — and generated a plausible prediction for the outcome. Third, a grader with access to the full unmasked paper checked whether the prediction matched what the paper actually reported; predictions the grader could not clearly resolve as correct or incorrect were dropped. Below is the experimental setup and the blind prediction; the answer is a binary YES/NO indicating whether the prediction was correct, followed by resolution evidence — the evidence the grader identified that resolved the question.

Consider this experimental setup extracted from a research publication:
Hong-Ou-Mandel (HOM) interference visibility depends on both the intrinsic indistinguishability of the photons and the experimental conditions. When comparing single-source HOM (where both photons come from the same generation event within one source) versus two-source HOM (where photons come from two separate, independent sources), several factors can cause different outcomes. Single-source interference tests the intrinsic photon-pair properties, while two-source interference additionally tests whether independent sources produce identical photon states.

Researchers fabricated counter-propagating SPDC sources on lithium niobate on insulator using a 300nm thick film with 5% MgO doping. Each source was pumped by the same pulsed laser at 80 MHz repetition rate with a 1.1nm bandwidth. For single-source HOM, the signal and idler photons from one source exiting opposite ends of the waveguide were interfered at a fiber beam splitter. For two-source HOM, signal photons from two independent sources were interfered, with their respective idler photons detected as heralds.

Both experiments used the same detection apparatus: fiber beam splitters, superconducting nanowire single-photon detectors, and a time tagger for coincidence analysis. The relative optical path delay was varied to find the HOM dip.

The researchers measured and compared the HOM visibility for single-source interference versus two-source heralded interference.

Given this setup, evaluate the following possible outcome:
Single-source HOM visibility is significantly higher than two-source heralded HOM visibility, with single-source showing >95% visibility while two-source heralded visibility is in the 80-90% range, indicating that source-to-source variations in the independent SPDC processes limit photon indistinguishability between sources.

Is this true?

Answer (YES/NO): NO